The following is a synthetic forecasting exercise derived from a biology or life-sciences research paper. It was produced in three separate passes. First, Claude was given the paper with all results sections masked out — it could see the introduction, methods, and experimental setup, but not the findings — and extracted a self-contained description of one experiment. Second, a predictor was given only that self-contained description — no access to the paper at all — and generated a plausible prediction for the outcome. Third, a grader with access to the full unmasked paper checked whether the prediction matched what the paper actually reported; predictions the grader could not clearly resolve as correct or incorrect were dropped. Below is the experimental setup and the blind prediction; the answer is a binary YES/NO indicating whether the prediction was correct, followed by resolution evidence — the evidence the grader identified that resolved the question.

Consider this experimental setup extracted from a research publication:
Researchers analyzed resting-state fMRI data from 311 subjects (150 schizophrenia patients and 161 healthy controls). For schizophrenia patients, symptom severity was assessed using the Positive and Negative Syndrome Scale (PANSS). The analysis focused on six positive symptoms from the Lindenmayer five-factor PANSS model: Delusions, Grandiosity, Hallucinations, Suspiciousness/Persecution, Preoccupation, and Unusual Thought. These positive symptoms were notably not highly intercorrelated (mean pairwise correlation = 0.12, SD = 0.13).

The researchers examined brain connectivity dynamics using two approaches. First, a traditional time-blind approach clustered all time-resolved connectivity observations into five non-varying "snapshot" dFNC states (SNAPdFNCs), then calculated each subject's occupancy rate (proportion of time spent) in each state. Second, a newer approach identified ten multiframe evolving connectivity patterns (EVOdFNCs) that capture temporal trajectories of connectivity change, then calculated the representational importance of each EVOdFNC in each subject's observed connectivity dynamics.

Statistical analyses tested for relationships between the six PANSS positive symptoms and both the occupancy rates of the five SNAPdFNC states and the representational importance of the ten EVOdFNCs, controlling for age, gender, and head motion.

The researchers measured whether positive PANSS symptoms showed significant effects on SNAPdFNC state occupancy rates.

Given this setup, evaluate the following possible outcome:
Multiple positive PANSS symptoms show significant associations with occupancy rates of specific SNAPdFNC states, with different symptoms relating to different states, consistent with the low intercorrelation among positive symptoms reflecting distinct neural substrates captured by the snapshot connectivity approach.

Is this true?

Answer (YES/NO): NO